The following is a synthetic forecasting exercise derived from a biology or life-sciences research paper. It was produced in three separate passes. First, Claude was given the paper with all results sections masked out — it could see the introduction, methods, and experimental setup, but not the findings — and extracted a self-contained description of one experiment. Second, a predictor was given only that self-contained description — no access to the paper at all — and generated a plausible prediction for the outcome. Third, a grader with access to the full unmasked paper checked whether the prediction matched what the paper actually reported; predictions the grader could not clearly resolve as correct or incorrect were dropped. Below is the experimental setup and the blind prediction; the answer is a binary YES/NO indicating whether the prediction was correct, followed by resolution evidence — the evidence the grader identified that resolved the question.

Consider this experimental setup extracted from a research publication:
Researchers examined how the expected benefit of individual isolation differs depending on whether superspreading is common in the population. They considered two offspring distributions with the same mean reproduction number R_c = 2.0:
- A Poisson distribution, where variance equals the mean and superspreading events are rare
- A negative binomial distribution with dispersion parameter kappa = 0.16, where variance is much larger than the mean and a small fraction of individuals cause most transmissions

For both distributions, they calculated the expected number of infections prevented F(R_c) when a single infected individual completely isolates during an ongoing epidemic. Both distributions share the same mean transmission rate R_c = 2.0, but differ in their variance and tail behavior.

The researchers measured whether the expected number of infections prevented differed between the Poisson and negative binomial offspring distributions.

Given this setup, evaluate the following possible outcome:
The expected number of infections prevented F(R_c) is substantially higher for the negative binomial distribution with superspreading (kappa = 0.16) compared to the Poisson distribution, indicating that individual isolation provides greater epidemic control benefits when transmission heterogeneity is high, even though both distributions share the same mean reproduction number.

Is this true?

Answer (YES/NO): NO